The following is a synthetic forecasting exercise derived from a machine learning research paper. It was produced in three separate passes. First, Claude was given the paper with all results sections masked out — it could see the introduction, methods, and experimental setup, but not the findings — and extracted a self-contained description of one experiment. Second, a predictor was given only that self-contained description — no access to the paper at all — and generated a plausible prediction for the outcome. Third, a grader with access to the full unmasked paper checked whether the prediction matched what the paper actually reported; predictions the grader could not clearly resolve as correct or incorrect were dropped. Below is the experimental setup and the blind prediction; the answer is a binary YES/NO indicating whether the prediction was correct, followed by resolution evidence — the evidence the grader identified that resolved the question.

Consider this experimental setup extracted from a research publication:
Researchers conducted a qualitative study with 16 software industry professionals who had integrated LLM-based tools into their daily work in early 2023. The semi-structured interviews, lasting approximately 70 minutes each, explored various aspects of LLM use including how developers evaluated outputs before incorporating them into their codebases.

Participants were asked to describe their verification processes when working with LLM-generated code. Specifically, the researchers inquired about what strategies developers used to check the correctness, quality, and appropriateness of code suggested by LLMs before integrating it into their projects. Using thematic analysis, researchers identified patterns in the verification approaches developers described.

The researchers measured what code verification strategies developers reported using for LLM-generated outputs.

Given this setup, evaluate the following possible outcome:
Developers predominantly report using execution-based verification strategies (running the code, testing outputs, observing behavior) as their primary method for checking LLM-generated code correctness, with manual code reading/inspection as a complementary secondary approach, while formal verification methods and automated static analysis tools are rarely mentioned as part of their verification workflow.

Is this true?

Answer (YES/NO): NO